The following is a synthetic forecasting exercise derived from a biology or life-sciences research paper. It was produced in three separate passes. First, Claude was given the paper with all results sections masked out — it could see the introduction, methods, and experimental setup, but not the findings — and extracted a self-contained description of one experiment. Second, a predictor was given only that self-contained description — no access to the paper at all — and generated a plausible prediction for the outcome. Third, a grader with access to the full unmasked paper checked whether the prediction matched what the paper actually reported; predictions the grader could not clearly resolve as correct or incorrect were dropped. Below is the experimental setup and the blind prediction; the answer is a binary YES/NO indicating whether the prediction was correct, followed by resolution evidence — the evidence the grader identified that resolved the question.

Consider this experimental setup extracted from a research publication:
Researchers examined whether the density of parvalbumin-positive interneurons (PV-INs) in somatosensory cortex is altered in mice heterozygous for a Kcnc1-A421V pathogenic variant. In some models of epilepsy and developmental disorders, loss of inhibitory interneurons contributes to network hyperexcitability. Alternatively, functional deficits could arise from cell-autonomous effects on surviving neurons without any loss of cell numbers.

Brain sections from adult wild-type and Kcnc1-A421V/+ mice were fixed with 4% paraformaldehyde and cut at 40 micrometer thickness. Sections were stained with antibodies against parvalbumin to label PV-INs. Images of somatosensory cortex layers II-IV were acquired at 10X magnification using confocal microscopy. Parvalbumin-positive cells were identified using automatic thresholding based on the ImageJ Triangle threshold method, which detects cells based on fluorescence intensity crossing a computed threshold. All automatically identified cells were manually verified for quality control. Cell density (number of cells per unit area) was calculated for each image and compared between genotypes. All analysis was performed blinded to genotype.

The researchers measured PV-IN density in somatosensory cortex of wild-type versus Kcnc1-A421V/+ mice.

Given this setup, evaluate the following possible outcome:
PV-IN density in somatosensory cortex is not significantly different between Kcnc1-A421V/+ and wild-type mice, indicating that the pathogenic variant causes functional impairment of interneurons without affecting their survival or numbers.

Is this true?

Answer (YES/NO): YES